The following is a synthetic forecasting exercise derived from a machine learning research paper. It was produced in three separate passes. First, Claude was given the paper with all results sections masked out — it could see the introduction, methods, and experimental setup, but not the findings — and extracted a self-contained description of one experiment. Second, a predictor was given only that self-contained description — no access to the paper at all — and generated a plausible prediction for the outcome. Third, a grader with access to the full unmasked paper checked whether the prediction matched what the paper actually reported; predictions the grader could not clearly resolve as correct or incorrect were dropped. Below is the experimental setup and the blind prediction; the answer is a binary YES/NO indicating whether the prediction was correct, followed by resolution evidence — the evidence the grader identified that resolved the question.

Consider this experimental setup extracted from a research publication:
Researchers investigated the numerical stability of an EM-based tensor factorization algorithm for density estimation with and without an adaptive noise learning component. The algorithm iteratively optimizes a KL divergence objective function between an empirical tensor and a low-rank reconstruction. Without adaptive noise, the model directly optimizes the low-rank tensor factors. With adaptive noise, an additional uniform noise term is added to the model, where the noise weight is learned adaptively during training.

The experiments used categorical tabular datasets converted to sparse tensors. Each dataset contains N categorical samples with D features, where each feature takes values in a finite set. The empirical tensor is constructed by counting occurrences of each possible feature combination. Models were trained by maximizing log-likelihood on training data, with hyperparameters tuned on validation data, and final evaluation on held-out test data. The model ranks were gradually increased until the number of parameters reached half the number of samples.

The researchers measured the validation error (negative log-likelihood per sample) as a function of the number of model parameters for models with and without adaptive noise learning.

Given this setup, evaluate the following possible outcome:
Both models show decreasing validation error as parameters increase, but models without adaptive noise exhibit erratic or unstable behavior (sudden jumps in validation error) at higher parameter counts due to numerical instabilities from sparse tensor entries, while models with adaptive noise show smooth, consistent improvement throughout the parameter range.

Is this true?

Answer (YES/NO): NO